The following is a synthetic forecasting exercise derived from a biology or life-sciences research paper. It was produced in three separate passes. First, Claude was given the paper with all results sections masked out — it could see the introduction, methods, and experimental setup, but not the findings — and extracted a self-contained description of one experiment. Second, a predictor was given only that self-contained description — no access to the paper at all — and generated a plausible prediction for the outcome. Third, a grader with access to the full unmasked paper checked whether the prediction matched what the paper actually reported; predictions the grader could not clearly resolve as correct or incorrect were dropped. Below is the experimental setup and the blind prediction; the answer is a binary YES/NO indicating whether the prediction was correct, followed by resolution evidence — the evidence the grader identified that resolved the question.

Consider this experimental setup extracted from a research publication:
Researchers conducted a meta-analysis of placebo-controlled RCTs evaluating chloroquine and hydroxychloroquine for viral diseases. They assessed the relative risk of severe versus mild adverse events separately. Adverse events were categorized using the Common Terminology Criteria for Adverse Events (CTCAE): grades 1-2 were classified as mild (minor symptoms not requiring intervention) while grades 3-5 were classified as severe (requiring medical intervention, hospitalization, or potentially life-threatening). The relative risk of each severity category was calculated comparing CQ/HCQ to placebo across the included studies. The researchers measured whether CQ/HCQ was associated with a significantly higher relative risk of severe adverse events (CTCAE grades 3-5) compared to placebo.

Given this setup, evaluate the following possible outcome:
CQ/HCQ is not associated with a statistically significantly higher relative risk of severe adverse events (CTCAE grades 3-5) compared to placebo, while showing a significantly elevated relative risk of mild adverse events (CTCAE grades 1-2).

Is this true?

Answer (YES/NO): YES